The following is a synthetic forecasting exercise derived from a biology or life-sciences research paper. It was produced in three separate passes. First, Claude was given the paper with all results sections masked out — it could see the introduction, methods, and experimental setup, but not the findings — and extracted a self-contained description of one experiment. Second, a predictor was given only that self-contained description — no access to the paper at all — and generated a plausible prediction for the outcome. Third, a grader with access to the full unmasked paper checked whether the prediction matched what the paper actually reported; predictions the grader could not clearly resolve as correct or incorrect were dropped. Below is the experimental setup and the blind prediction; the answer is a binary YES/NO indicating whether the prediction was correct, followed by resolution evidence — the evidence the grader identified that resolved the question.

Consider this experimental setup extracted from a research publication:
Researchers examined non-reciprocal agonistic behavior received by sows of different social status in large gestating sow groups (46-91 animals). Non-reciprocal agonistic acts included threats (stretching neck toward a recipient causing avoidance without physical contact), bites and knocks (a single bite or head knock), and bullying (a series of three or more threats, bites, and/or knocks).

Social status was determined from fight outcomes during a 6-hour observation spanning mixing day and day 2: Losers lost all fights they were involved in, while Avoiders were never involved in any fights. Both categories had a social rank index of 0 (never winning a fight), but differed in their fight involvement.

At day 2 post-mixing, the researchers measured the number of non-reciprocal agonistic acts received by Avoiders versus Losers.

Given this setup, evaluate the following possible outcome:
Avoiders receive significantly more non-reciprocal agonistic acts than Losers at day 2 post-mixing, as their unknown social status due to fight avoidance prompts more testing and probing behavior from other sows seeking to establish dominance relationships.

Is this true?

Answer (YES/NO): NO